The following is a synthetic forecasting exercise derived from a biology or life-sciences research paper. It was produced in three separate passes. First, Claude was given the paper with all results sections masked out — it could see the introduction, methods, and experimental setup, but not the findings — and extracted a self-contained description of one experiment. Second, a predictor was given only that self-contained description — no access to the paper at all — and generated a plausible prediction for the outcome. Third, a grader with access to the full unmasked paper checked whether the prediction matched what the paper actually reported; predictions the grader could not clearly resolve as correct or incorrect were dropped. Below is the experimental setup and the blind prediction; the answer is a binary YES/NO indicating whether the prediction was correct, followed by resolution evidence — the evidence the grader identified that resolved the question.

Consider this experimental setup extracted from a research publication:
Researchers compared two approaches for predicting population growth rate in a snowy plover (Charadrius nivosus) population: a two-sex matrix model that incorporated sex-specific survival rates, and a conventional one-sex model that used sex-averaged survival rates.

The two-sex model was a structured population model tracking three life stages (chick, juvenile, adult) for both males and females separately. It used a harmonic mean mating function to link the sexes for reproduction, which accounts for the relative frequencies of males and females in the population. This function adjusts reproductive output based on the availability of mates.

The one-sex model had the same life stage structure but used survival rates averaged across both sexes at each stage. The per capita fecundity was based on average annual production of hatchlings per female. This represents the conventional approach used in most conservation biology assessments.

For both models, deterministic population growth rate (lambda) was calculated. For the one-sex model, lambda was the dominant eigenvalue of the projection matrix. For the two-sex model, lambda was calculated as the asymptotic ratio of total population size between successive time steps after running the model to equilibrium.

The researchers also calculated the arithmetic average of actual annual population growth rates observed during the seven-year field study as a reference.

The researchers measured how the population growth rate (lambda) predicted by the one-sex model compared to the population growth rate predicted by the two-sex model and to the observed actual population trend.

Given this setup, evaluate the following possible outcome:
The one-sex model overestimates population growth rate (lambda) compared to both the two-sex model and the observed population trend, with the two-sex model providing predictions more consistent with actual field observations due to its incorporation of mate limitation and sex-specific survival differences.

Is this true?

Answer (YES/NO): YES